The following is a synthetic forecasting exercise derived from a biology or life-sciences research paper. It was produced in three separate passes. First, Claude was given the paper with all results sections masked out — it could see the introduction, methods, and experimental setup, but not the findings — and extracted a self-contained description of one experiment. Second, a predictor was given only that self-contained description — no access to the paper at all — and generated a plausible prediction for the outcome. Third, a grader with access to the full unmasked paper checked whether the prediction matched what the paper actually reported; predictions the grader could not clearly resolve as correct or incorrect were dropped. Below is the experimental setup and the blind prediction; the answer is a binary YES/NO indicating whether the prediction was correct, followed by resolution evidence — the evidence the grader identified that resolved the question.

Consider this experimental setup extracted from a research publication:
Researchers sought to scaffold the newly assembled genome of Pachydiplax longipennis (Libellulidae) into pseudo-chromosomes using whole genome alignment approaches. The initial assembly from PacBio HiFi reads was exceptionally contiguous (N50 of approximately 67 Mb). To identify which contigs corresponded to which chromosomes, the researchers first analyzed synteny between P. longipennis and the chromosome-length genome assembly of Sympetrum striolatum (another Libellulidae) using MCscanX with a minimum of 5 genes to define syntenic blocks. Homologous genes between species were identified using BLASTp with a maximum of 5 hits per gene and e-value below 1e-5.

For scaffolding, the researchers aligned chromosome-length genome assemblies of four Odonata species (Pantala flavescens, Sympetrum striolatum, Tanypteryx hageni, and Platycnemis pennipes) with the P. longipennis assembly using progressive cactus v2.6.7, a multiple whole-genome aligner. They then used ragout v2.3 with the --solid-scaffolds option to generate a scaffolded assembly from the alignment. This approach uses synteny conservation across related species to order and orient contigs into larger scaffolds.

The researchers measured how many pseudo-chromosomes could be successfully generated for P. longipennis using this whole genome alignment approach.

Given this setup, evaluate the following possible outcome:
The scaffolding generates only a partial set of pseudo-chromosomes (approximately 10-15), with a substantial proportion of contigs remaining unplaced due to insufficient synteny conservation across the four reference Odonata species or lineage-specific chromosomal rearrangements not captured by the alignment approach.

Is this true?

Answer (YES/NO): NO